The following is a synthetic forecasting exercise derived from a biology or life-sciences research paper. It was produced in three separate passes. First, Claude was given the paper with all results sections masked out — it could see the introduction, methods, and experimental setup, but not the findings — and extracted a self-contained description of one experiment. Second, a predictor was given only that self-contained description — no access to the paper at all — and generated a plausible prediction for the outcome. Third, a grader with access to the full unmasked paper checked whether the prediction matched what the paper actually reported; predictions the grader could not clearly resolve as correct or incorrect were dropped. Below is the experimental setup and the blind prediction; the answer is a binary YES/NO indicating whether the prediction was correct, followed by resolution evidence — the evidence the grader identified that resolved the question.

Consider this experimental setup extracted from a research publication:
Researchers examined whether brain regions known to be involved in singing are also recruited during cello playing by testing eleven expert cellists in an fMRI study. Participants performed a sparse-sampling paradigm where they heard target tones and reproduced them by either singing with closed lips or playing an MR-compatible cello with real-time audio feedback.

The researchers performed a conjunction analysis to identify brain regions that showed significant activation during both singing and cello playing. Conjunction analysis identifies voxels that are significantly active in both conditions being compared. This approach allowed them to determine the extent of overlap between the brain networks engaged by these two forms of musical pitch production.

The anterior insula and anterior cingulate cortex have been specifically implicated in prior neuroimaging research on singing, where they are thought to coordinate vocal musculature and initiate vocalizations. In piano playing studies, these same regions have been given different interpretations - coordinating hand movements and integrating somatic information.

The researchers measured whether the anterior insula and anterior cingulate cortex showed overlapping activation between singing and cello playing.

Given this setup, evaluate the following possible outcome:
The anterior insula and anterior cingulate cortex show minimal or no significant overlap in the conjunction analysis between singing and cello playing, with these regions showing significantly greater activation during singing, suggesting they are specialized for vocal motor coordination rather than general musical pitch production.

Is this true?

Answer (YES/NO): NO